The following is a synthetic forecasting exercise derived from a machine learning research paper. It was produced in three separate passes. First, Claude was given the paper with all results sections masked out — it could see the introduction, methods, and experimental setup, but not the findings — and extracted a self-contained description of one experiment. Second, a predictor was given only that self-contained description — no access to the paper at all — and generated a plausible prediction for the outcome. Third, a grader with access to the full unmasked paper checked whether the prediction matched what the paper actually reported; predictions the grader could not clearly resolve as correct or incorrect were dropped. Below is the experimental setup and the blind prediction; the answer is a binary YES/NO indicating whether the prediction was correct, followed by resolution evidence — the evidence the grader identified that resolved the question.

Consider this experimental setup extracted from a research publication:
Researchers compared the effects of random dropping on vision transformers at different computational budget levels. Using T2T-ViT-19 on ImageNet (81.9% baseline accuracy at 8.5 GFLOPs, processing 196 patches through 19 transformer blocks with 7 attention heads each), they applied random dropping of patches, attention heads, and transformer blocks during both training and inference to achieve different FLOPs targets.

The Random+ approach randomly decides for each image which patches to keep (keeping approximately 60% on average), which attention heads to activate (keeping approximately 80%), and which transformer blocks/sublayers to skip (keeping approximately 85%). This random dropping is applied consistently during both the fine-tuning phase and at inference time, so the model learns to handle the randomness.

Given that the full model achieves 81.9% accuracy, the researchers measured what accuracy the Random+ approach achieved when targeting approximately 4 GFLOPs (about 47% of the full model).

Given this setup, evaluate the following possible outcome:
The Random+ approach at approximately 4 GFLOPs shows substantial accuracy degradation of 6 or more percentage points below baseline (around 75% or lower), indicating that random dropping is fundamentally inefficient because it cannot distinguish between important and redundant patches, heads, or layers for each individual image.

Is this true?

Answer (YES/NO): YES